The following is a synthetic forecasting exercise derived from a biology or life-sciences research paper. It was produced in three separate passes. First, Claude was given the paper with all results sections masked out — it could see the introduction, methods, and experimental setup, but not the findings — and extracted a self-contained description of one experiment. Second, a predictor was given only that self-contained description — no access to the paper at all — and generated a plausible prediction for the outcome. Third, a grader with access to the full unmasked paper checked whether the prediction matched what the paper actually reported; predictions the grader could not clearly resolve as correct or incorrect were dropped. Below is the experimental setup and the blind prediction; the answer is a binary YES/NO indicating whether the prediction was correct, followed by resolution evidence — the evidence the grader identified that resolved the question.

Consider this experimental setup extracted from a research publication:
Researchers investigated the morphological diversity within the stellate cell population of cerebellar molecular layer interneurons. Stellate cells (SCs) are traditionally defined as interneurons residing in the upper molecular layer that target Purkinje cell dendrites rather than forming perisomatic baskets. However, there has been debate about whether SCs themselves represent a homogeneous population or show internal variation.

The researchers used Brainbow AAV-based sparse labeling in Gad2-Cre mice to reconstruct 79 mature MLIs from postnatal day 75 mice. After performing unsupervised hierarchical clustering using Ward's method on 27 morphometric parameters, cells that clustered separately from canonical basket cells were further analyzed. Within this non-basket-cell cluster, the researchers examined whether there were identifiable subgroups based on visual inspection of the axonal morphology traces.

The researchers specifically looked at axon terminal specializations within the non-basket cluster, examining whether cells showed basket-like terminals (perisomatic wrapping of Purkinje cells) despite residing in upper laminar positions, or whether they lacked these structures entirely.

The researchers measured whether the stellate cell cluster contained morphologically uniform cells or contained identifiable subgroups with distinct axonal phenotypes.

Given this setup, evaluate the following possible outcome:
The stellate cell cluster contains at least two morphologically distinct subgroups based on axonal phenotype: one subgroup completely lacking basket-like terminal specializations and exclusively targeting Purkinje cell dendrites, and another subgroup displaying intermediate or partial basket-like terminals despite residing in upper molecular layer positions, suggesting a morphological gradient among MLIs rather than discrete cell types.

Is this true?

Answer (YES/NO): NO